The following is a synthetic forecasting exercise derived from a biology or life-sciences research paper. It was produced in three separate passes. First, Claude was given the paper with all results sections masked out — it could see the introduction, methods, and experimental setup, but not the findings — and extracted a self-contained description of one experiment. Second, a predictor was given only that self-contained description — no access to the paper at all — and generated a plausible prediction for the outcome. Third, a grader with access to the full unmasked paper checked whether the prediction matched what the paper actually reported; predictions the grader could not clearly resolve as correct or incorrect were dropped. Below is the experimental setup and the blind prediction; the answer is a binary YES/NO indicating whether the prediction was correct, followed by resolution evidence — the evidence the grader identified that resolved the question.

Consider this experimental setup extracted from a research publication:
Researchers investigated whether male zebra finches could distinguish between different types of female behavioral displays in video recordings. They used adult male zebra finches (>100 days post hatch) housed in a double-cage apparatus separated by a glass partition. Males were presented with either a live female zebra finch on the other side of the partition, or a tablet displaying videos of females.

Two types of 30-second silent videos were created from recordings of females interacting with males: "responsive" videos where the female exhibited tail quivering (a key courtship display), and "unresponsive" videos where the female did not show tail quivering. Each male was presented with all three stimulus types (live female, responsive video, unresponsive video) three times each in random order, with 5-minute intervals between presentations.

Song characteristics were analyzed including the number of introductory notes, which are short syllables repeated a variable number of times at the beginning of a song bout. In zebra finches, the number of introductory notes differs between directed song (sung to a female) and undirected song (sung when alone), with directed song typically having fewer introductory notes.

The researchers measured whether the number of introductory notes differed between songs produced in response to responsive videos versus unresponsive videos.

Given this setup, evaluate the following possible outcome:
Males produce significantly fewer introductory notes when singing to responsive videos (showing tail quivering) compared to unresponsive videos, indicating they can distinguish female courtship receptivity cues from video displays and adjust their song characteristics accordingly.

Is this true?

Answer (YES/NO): NO